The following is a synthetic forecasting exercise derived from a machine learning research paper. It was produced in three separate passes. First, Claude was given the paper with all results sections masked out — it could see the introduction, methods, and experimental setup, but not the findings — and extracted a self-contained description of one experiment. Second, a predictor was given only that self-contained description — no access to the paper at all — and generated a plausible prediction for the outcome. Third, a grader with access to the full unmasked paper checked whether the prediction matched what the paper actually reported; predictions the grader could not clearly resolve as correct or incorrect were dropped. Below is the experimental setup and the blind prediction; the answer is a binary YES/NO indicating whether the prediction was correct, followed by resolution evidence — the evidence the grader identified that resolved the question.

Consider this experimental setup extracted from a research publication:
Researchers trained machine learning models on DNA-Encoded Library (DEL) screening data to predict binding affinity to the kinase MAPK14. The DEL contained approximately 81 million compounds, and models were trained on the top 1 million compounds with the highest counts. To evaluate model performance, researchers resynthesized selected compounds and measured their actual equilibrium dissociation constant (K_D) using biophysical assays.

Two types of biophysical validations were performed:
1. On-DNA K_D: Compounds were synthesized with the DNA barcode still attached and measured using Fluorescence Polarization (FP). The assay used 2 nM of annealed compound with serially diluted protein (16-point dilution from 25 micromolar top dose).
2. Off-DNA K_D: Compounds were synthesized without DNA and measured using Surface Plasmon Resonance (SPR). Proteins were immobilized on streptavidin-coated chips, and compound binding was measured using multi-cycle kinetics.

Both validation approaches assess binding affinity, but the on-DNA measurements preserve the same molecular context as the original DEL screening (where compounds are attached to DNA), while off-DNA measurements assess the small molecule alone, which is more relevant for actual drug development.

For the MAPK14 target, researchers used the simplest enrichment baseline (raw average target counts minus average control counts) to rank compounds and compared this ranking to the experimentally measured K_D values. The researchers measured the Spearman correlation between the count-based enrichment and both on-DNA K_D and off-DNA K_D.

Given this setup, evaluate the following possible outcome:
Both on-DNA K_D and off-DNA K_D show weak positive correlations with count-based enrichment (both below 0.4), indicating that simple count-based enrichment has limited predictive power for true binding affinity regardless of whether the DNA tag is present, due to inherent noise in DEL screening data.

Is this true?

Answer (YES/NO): NO